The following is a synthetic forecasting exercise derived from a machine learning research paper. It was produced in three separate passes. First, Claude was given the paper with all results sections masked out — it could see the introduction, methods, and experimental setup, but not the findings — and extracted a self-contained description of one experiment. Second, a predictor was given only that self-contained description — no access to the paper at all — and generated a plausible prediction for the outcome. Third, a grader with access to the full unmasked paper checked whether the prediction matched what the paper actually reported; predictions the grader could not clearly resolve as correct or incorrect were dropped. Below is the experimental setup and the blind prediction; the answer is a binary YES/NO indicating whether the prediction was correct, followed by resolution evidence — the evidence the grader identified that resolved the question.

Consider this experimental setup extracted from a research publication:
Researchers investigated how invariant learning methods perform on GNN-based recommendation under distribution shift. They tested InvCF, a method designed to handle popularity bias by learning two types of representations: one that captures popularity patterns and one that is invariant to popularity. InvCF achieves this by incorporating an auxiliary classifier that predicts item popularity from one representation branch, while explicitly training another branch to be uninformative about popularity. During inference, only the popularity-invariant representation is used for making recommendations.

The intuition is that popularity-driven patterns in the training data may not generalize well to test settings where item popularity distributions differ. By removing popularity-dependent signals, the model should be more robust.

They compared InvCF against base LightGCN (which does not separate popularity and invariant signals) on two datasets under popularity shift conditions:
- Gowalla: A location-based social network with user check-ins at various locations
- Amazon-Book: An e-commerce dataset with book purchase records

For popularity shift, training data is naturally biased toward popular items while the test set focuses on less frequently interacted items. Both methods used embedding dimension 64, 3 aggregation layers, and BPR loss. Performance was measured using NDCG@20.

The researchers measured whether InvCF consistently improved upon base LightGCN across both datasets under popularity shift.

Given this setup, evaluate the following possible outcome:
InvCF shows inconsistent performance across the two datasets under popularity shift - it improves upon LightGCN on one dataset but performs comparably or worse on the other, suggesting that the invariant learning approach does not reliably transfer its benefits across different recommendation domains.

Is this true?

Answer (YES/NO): YES